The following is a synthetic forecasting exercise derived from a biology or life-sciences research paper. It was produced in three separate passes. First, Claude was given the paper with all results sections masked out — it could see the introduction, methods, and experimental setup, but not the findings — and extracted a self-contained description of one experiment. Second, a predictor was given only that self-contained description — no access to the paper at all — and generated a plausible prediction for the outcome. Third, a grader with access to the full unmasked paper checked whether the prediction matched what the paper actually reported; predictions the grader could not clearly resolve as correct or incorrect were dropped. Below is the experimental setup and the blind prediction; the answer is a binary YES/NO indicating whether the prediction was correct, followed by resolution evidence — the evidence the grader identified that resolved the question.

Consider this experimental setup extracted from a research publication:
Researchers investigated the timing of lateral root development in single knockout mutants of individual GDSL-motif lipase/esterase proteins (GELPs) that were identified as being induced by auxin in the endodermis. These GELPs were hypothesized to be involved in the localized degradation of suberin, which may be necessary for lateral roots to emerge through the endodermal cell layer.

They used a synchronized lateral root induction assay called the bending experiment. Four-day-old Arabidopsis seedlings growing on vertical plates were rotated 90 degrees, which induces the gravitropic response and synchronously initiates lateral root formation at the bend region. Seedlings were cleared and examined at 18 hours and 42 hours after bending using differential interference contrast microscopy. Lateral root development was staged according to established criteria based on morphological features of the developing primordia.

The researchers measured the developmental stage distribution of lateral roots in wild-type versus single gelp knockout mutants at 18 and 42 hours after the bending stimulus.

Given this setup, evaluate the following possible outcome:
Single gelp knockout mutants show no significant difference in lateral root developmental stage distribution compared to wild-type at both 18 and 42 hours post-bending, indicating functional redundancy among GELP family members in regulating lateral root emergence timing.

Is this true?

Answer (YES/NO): NO